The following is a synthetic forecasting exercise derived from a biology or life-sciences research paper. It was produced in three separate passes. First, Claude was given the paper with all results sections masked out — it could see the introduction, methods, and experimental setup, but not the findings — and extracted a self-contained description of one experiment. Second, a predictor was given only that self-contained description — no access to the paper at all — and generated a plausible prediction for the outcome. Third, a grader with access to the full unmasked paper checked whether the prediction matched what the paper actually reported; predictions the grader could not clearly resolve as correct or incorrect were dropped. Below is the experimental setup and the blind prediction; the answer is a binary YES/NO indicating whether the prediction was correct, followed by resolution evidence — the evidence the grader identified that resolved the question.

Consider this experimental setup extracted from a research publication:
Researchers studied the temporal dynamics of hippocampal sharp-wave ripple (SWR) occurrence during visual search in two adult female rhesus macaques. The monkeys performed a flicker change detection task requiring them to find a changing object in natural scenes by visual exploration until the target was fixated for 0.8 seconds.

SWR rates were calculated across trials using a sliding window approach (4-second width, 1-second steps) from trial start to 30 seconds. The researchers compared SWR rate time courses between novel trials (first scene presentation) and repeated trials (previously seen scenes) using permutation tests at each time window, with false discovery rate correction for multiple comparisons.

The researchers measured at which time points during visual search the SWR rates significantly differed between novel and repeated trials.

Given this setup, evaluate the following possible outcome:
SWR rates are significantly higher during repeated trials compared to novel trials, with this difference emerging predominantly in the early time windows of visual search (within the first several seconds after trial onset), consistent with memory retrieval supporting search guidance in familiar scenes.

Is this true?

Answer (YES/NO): NO